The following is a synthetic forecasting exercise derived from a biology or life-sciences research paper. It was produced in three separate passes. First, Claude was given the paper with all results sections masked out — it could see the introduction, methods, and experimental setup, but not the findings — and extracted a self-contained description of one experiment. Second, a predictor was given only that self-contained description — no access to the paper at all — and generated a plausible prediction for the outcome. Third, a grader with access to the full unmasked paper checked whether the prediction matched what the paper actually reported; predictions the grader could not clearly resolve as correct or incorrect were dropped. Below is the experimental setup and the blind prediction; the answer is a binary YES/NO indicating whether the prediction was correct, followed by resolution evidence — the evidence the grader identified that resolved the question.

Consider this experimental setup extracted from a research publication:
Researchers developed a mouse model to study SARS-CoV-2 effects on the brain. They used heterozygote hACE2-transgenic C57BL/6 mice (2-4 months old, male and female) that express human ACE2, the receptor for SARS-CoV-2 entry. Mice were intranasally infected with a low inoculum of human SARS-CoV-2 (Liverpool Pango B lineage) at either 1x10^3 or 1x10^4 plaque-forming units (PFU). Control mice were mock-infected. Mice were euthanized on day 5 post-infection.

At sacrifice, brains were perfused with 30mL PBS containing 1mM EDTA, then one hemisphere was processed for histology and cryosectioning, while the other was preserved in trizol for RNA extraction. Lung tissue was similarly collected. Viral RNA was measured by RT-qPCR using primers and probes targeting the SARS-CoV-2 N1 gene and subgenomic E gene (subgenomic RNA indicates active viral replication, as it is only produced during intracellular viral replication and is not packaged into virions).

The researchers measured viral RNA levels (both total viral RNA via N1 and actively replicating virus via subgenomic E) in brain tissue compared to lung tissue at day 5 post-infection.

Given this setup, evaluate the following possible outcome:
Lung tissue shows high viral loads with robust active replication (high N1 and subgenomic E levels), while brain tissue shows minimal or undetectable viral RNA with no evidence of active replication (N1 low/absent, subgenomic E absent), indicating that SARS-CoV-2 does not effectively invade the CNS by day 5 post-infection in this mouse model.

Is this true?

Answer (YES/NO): YES